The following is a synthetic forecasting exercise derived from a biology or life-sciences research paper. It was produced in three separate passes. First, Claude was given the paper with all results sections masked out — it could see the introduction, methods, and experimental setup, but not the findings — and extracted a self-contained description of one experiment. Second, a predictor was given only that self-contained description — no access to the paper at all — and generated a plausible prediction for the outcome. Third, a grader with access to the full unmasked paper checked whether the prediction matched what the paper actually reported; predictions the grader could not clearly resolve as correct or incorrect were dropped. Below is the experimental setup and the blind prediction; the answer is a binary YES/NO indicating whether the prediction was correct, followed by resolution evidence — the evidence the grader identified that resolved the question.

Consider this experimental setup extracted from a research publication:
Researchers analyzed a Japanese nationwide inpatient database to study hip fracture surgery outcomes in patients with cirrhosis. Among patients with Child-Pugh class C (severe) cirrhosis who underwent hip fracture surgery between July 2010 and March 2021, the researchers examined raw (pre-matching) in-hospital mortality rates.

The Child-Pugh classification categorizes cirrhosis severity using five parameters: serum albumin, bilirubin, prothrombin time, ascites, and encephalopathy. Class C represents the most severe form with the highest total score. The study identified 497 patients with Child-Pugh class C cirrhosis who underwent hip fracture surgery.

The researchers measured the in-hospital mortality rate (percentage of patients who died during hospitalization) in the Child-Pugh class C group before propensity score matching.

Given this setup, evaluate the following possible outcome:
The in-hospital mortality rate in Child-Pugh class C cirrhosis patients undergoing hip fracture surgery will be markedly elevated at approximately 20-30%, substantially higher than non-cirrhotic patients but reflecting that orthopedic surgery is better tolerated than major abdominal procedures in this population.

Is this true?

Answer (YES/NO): YES